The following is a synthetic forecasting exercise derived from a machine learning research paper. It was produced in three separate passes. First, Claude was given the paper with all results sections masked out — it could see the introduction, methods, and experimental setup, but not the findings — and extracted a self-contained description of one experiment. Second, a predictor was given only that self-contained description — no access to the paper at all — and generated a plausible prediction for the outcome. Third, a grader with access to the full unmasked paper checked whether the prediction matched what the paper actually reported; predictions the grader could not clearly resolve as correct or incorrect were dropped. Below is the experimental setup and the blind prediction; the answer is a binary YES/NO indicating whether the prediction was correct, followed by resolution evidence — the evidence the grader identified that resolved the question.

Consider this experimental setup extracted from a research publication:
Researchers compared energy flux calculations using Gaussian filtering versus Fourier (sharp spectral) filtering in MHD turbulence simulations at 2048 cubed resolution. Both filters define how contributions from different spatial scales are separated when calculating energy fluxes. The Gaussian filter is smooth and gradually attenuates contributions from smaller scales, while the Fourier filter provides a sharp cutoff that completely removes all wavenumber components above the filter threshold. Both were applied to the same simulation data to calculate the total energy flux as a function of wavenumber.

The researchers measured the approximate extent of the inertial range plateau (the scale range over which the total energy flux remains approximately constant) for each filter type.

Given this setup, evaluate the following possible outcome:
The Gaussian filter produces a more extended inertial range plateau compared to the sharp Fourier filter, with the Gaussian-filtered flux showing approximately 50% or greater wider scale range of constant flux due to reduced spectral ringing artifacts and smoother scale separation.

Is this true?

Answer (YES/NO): NO